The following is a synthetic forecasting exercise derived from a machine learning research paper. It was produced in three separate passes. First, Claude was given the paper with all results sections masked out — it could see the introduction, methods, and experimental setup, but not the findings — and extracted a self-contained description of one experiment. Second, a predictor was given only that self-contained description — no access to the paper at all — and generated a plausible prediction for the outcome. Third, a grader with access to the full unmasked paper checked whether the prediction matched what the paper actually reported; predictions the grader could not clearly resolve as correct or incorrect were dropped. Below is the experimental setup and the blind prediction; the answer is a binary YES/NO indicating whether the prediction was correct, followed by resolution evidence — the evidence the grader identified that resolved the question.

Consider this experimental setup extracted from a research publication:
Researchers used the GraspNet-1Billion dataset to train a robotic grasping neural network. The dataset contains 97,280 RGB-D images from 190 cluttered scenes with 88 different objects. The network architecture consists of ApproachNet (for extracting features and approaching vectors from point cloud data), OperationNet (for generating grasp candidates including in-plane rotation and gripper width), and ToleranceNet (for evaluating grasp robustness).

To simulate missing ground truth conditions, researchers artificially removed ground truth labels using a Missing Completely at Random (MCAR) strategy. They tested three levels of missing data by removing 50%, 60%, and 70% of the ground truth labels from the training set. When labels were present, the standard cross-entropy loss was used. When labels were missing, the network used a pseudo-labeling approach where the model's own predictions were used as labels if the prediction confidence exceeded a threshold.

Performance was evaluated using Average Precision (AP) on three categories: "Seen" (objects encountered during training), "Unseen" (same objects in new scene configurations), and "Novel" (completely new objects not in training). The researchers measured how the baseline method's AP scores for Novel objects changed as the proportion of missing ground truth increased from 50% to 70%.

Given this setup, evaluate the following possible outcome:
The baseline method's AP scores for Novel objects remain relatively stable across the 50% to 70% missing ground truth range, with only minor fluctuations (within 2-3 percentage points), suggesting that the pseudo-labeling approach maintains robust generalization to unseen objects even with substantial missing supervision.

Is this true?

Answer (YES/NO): NO